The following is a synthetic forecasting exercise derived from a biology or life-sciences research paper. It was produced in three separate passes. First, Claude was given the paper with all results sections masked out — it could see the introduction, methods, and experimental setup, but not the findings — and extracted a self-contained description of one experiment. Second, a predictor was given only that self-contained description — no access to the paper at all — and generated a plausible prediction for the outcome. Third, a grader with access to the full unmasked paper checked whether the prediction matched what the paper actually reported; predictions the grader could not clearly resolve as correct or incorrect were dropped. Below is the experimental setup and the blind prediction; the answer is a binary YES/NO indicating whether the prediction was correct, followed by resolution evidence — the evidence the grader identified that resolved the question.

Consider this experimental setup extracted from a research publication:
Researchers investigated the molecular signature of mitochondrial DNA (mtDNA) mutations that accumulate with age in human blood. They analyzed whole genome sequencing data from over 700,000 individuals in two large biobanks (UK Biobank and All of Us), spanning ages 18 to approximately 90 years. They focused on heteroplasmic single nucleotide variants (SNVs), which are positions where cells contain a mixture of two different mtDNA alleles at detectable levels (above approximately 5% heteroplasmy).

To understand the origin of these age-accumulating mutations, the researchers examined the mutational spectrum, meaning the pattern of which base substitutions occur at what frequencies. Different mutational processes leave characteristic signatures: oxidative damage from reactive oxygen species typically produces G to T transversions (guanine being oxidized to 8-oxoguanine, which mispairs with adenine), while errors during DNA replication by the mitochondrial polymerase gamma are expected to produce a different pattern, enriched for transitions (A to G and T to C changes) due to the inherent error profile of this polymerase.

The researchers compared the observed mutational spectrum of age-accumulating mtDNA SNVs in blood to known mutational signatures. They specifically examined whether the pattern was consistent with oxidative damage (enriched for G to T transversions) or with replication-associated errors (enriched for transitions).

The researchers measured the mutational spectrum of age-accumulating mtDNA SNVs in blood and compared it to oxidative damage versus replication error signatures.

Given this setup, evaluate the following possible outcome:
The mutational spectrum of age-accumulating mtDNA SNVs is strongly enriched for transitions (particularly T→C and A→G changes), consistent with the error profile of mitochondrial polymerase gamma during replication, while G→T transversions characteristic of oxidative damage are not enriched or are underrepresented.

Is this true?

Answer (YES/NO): YES